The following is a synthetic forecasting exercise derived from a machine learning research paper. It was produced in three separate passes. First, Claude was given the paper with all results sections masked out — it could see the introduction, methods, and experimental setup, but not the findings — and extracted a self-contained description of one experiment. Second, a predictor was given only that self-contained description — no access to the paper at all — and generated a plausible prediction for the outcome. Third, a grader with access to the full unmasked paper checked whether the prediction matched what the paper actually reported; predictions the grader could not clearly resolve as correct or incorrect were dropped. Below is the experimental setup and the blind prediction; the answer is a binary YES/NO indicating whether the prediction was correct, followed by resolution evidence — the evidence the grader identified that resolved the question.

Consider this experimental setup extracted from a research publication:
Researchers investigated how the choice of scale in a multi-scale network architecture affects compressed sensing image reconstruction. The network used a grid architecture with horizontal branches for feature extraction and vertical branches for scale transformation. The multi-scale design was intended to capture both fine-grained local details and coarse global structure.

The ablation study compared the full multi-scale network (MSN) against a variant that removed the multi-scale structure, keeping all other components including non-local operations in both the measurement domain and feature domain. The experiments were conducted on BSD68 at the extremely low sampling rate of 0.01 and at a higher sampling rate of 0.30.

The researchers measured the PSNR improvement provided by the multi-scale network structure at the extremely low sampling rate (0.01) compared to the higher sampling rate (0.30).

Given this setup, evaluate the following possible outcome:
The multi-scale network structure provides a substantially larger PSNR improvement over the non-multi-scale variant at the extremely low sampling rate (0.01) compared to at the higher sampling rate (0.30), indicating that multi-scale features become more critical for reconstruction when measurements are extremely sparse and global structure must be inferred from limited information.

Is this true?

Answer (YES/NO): NO